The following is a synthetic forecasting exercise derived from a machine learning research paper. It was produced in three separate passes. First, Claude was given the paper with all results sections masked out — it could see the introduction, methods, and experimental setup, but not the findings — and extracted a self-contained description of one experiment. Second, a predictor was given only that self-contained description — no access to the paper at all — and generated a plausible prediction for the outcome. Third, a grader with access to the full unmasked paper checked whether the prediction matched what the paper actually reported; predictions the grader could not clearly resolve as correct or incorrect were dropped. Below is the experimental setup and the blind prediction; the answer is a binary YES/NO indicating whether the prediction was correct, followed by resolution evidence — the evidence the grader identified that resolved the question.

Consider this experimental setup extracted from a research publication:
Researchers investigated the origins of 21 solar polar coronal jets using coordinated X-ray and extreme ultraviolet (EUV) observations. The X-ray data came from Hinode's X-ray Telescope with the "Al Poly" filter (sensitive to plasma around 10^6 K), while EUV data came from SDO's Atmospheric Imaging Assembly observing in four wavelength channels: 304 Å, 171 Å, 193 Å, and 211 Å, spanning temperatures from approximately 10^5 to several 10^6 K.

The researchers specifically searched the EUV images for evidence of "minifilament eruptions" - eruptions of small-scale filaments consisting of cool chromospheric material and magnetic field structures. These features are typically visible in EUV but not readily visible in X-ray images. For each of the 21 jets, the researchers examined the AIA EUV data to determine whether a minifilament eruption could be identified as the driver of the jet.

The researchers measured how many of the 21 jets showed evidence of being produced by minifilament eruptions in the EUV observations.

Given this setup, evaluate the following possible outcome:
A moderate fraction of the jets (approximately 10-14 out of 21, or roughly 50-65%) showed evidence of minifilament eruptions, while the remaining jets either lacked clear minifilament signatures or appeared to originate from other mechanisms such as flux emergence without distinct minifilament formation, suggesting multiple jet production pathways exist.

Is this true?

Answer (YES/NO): NO